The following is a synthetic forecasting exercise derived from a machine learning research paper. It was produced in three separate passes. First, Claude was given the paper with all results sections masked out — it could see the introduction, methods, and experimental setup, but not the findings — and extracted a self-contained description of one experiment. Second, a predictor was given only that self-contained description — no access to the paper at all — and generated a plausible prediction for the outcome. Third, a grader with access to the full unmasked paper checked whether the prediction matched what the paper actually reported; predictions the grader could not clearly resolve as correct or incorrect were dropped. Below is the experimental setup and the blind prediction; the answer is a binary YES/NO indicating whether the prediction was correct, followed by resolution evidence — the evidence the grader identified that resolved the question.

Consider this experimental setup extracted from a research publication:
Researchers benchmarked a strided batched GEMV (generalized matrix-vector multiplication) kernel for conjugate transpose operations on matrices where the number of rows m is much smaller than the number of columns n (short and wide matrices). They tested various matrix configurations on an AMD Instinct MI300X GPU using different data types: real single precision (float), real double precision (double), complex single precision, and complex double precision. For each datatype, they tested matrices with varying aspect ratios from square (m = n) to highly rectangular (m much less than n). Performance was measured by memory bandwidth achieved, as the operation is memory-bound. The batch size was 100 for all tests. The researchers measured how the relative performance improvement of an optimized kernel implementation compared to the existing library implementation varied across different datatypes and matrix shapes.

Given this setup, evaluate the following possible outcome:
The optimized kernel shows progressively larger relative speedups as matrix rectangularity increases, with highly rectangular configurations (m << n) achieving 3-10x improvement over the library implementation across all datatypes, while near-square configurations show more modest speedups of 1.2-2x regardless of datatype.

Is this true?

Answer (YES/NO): NO